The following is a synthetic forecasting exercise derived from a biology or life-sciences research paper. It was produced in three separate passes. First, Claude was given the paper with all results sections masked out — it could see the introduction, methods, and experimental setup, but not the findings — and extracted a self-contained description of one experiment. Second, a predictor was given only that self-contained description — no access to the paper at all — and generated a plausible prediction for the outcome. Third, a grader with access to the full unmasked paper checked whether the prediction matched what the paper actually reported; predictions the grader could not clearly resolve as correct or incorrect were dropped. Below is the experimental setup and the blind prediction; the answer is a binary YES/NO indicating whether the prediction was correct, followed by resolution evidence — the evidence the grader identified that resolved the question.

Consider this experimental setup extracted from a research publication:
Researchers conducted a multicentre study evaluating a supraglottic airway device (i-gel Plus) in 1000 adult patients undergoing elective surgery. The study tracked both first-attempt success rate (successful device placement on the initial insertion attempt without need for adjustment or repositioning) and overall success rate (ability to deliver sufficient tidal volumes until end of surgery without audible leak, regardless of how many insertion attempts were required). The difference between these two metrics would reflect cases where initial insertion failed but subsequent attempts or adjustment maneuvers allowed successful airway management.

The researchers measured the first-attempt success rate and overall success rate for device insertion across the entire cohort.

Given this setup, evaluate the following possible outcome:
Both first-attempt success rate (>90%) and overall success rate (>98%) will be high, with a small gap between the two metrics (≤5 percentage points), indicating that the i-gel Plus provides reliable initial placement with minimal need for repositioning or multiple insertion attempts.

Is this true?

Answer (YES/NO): NO